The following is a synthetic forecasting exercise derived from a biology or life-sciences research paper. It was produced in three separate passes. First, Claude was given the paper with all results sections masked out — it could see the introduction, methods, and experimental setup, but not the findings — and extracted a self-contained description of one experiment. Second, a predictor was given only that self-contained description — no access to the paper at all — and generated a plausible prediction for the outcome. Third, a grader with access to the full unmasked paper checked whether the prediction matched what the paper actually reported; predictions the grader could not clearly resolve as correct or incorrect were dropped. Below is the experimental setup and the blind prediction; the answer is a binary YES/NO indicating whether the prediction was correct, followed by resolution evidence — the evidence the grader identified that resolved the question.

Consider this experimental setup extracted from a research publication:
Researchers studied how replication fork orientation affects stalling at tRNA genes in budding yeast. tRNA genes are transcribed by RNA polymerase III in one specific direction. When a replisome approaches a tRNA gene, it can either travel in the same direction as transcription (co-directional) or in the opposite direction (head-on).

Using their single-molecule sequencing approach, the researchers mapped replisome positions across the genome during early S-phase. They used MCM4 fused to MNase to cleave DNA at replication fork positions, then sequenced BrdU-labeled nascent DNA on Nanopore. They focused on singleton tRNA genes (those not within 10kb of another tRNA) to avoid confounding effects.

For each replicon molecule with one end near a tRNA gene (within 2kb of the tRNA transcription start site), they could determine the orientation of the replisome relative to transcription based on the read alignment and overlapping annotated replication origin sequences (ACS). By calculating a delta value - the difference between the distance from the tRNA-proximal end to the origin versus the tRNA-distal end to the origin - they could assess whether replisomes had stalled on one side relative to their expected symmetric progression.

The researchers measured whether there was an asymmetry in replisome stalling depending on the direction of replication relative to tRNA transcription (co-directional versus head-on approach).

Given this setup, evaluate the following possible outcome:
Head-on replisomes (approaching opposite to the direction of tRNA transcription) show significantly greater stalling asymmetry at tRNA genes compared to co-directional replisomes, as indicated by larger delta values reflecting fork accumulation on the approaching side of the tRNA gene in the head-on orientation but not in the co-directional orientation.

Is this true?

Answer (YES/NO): NO